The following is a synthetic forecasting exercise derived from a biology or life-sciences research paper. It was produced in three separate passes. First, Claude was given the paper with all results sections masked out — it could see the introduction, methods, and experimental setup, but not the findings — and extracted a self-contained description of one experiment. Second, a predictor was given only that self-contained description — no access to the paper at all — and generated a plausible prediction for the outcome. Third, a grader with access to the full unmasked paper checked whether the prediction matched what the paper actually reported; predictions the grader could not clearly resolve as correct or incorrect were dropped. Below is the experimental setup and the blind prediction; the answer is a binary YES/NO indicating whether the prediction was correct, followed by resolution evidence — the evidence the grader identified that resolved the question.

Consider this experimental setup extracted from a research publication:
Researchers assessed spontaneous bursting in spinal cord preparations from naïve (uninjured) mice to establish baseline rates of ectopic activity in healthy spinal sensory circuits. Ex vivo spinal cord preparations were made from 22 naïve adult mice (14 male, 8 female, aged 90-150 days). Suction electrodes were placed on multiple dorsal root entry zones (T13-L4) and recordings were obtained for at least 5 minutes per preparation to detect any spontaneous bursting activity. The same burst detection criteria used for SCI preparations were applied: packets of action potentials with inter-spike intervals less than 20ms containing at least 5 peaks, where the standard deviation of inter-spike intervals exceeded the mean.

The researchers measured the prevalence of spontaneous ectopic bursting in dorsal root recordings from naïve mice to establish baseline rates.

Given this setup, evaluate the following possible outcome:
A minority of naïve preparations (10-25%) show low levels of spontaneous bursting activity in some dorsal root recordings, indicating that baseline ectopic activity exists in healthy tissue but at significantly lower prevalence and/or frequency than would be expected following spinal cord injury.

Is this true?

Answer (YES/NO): YES